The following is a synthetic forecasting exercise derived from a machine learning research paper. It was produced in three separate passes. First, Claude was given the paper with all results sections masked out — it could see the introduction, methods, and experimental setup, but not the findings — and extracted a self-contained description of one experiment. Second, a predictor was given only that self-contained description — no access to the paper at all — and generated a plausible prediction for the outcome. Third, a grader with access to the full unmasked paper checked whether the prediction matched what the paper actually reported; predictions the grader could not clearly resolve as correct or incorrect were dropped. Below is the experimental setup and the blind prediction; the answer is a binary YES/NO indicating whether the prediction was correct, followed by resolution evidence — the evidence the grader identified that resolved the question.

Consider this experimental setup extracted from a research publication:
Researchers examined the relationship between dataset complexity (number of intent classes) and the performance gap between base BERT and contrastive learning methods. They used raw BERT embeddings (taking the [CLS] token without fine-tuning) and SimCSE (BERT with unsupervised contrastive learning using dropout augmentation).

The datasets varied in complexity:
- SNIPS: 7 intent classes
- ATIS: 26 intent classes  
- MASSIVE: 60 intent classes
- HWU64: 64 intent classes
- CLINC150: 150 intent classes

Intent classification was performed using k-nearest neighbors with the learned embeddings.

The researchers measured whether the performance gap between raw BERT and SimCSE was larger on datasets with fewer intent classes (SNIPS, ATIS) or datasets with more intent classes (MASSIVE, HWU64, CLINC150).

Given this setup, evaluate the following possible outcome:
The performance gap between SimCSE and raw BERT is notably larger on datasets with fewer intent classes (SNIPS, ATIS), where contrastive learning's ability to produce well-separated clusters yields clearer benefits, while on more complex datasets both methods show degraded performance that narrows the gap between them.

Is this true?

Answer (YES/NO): NO